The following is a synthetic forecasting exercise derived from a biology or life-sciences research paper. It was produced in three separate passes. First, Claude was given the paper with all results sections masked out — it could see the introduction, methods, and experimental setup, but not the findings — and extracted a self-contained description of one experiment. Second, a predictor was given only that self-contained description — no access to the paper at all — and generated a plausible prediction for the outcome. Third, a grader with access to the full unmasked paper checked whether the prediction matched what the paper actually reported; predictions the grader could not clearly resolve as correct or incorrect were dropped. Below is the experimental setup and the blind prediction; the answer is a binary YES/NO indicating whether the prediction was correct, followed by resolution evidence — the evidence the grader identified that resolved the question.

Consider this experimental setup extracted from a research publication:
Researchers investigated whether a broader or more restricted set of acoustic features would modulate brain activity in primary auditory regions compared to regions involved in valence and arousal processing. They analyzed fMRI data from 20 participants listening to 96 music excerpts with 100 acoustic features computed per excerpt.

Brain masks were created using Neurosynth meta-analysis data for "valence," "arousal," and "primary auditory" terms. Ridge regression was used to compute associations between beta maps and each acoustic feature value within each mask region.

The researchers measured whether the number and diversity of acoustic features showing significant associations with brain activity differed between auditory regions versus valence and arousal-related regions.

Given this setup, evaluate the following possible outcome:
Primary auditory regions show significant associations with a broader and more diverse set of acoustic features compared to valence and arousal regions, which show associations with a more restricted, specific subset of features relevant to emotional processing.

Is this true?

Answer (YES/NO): YES